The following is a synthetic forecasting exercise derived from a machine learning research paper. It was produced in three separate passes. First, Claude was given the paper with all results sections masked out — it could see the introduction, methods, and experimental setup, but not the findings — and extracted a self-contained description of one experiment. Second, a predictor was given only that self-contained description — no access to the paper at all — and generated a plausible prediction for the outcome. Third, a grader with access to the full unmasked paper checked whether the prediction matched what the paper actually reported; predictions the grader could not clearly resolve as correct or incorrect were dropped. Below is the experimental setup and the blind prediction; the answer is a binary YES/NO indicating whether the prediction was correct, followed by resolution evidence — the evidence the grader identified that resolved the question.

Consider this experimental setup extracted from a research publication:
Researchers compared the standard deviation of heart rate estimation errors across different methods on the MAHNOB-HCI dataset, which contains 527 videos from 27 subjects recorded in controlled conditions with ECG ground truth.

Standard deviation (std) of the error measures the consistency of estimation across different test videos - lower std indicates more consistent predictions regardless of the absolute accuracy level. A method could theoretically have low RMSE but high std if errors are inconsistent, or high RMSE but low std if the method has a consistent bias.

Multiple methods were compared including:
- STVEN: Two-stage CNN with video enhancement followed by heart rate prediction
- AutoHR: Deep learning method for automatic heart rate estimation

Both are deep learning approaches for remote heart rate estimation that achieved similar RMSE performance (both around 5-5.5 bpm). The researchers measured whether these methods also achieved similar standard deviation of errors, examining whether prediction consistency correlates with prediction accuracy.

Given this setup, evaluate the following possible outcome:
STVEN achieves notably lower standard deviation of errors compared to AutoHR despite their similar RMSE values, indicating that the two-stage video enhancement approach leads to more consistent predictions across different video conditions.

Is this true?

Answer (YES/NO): NO